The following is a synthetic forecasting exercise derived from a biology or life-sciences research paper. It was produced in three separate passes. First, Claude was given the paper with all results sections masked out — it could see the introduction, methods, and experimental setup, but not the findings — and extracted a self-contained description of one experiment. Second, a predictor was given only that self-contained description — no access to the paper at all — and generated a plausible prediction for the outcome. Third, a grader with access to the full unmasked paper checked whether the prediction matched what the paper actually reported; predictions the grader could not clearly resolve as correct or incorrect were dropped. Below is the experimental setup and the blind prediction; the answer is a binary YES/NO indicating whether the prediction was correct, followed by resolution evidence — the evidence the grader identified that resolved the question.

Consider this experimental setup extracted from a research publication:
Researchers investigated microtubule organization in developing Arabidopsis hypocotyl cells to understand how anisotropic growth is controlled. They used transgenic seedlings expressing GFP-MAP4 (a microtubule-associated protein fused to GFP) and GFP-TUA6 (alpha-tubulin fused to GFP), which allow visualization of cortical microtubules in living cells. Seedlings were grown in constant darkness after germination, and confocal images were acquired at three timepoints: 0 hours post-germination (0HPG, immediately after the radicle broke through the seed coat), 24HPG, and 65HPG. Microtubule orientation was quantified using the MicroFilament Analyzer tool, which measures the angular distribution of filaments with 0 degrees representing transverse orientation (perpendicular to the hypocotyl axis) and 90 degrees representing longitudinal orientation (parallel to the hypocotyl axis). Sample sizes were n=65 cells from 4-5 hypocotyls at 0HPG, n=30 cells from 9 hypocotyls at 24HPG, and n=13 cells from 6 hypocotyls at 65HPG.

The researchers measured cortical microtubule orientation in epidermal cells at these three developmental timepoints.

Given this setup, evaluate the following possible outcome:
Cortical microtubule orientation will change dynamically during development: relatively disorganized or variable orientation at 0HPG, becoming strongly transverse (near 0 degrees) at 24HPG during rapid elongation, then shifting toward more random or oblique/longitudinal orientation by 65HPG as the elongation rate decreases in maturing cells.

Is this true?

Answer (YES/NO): NO